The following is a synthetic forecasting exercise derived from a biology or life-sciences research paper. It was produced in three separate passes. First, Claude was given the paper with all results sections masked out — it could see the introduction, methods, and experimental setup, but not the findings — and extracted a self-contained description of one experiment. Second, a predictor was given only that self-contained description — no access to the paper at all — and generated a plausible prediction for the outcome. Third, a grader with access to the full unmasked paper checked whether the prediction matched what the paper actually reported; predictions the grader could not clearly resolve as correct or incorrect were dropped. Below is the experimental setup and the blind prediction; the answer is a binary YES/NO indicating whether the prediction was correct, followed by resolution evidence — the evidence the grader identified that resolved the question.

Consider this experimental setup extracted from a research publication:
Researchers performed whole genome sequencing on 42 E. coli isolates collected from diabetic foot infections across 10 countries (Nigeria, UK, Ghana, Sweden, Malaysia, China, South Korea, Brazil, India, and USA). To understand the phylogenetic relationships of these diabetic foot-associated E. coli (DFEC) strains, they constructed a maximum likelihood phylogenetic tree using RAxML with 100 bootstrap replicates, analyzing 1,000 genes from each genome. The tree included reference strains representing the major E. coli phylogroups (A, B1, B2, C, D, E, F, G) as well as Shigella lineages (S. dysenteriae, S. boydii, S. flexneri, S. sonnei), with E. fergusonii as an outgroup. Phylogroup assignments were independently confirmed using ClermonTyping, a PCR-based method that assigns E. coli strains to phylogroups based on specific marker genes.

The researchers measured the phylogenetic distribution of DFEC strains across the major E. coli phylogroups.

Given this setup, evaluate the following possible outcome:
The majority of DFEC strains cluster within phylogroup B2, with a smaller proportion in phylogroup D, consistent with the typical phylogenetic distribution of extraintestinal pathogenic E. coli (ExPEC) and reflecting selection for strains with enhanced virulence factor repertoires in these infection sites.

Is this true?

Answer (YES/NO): NO